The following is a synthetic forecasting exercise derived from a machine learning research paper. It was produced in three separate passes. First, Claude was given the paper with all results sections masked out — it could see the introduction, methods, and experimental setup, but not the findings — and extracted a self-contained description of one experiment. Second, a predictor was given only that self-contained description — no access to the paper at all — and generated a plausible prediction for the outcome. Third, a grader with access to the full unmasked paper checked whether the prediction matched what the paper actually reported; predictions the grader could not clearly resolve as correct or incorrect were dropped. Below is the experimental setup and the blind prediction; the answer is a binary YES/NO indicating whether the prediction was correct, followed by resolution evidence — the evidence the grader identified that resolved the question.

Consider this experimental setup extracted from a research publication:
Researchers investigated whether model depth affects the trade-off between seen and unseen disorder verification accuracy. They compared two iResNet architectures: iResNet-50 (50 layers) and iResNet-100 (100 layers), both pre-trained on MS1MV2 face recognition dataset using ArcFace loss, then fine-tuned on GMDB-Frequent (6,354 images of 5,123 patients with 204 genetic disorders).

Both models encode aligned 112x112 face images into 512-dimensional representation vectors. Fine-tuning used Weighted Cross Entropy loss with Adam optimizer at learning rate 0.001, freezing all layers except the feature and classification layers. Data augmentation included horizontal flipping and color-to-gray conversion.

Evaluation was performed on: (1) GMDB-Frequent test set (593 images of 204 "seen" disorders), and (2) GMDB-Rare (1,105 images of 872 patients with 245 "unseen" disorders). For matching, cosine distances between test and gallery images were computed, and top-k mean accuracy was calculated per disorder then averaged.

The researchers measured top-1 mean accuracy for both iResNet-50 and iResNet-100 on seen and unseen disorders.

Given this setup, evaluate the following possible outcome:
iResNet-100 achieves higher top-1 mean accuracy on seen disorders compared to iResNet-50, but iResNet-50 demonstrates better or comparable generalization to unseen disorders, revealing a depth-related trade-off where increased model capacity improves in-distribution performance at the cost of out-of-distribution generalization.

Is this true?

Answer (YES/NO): YES